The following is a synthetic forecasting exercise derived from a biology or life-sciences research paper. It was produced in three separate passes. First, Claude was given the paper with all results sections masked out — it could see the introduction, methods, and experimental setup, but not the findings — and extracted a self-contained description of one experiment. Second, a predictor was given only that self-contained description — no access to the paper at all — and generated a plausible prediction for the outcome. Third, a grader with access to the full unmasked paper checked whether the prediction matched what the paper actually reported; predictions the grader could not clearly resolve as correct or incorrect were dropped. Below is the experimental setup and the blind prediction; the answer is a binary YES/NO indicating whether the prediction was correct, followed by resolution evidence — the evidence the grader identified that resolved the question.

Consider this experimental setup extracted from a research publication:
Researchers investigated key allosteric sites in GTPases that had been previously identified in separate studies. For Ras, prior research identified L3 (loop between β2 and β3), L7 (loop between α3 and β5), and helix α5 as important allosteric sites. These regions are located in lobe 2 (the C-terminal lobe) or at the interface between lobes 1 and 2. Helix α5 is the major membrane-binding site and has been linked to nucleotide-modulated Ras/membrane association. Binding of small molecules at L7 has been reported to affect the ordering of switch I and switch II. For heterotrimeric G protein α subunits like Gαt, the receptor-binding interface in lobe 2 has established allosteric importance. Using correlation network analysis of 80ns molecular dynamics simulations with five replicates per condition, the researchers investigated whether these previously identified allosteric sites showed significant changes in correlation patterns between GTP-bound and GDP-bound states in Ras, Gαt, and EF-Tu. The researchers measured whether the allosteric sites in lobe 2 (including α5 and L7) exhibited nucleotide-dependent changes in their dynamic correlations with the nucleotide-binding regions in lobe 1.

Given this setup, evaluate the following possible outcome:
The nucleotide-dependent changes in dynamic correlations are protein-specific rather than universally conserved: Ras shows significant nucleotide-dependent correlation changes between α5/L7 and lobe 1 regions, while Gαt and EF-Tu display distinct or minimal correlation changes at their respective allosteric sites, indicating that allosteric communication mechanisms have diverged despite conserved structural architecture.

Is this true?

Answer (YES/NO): NO